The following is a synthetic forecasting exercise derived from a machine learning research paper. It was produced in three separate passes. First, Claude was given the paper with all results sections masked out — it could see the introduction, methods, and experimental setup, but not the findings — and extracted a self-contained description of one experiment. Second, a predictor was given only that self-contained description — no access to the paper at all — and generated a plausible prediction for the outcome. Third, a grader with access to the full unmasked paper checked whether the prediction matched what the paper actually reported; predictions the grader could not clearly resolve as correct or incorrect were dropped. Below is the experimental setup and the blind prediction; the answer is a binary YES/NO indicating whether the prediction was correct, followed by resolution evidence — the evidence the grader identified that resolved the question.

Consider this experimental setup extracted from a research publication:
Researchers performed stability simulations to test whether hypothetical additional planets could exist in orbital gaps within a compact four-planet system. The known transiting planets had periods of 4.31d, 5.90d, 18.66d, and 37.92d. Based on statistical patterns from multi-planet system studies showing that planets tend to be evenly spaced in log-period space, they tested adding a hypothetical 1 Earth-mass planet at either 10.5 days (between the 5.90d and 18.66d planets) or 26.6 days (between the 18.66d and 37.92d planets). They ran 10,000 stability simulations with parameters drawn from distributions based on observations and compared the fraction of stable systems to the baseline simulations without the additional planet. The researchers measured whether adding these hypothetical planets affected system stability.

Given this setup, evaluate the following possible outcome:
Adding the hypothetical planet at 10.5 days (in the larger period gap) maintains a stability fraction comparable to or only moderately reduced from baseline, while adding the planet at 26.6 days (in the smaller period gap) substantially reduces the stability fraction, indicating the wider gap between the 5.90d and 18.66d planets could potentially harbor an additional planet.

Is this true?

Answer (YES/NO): NO